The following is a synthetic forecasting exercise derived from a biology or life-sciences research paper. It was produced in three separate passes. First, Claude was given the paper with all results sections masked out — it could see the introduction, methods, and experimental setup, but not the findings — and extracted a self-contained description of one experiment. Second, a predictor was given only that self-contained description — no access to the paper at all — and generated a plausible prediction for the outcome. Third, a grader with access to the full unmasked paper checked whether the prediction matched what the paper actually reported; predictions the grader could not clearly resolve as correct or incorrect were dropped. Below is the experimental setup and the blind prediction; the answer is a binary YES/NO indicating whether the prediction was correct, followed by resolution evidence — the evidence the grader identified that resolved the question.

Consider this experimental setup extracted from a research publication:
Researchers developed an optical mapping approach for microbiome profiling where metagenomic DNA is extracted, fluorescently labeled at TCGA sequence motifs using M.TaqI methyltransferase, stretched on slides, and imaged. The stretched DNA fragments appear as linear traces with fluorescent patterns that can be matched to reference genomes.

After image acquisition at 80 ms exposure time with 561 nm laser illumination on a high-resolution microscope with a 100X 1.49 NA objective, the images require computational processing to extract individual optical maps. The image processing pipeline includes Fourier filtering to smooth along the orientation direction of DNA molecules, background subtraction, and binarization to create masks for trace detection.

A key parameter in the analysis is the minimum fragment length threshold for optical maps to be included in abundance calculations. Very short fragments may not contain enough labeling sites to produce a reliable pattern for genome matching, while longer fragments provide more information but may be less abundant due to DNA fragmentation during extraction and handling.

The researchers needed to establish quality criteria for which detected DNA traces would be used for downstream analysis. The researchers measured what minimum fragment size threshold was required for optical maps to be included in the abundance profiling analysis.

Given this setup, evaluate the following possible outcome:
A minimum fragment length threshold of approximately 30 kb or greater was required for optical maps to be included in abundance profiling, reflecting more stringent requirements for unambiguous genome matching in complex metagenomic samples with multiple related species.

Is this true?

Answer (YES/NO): YES